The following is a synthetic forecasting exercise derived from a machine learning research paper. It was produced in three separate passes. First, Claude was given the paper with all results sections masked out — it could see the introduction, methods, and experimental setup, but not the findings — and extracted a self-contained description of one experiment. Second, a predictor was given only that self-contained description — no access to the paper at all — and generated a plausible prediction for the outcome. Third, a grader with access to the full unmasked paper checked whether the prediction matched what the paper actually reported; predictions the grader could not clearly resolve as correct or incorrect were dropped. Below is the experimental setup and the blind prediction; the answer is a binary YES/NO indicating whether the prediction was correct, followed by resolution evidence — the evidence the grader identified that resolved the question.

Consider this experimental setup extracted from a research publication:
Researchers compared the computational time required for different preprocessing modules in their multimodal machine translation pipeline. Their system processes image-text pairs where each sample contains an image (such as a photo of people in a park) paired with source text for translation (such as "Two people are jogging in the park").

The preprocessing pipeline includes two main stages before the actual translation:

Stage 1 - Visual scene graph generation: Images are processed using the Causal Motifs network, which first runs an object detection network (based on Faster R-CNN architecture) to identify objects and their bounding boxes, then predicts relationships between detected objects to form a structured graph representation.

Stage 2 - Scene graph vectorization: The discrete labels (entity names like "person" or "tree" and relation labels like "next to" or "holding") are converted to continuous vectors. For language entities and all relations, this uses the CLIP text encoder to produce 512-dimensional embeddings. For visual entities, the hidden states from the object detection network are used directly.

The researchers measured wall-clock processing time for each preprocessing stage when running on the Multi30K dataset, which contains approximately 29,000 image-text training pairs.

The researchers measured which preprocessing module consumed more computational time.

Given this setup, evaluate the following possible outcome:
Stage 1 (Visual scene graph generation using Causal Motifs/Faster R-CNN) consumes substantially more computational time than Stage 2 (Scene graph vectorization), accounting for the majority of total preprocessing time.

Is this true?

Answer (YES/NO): YES